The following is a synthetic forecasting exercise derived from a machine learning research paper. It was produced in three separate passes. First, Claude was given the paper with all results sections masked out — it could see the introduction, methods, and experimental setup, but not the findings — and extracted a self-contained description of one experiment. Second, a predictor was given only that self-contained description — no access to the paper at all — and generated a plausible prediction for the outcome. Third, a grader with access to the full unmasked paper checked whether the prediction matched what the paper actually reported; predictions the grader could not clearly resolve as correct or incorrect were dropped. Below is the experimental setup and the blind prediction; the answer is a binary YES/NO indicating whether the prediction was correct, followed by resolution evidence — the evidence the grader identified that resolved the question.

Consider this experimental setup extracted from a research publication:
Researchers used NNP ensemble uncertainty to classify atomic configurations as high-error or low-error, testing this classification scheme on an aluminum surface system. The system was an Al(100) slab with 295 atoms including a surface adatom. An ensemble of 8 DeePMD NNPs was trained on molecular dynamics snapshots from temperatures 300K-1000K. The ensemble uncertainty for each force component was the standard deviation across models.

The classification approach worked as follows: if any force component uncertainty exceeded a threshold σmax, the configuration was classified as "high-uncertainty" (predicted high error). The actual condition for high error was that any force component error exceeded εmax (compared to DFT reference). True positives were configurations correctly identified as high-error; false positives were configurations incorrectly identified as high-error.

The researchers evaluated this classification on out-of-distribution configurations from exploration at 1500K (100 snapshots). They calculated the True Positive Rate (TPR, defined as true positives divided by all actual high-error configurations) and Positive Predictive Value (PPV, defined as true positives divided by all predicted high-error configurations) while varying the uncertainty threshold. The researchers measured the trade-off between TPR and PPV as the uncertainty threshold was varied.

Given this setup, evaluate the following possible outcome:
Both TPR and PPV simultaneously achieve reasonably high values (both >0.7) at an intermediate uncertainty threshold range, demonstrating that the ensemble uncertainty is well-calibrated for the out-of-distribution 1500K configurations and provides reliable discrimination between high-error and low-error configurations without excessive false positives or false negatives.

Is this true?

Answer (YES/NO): NO